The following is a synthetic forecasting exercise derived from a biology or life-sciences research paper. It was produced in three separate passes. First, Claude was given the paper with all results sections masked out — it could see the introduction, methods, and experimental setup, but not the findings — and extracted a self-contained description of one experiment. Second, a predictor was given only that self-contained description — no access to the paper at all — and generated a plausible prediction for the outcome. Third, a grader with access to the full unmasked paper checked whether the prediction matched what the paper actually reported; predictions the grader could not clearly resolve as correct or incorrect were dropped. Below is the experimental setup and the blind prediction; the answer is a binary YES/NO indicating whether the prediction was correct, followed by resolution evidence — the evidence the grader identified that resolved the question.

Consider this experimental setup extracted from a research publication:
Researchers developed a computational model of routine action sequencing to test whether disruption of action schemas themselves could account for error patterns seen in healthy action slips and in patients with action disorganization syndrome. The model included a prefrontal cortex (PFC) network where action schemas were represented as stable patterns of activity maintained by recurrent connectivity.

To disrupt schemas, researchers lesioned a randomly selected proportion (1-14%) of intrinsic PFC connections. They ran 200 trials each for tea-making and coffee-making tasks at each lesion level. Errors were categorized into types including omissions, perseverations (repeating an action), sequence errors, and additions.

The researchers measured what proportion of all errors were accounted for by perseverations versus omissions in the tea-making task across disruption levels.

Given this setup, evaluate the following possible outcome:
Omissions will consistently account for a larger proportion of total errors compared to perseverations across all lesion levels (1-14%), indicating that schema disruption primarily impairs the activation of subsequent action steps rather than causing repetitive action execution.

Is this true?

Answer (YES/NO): NO